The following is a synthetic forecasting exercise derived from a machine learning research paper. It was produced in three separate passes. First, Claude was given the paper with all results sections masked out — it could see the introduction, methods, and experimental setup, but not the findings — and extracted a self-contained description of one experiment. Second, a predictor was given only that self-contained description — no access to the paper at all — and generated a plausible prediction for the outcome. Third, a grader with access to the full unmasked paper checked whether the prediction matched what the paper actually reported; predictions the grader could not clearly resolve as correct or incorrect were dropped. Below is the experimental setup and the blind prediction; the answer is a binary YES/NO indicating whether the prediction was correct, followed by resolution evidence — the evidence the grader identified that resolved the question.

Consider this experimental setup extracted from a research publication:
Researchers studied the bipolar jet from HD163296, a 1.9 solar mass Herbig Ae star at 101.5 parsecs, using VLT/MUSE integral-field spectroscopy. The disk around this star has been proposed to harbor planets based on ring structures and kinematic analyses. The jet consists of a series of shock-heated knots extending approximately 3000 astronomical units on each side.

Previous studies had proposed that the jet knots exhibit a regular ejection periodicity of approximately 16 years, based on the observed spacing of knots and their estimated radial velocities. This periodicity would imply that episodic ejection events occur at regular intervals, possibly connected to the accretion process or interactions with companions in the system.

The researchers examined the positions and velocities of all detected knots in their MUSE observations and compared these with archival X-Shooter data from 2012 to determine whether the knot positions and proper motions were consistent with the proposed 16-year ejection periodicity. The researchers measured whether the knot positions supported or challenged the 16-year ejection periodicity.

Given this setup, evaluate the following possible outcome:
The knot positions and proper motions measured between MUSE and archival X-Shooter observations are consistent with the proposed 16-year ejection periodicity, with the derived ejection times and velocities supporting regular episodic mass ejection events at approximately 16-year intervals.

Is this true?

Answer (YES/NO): NO